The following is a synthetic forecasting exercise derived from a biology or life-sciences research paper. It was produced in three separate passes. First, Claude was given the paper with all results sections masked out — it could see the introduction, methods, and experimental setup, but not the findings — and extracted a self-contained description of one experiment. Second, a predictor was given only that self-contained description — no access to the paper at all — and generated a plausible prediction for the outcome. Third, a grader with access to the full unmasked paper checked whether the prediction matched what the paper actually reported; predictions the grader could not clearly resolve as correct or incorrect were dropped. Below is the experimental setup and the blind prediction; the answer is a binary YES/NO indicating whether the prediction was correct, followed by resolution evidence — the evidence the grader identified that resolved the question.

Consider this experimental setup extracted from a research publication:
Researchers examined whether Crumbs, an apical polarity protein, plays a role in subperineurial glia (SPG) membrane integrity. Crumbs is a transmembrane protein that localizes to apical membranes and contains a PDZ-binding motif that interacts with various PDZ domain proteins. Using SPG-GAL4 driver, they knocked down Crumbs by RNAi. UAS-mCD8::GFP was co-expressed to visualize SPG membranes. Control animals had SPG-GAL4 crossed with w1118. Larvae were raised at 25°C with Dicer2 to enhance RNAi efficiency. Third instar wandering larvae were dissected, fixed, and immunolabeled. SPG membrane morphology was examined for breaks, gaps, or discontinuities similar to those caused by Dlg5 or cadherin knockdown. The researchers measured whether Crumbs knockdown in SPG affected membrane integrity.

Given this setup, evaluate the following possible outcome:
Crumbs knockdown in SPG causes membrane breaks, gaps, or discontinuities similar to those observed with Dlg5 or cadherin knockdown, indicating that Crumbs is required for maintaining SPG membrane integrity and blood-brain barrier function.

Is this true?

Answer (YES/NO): NO